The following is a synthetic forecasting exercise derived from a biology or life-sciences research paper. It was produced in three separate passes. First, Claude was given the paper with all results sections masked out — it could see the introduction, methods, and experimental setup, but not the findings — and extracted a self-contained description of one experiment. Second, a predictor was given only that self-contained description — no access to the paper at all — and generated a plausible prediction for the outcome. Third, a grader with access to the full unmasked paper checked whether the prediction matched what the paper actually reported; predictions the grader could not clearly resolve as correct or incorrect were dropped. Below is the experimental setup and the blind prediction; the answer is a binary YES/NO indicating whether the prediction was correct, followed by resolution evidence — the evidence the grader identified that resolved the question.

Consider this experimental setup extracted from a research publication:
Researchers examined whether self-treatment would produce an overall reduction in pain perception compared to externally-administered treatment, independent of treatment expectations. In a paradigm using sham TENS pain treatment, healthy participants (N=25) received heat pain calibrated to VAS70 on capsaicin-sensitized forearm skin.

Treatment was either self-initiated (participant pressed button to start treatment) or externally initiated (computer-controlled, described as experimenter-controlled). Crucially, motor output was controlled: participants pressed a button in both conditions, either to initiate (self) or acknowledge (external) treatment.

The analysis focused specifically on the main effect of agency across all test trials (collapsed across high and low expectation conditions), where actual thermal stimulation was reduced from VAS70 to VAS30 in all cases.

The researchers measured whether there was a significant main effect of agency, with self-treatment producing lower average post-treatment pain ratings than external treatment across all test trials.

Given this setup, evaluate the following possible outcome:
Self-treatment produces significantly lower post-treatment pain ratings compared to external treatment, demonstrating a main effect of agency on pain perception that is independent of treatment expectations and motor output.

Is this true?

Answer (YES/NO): YES